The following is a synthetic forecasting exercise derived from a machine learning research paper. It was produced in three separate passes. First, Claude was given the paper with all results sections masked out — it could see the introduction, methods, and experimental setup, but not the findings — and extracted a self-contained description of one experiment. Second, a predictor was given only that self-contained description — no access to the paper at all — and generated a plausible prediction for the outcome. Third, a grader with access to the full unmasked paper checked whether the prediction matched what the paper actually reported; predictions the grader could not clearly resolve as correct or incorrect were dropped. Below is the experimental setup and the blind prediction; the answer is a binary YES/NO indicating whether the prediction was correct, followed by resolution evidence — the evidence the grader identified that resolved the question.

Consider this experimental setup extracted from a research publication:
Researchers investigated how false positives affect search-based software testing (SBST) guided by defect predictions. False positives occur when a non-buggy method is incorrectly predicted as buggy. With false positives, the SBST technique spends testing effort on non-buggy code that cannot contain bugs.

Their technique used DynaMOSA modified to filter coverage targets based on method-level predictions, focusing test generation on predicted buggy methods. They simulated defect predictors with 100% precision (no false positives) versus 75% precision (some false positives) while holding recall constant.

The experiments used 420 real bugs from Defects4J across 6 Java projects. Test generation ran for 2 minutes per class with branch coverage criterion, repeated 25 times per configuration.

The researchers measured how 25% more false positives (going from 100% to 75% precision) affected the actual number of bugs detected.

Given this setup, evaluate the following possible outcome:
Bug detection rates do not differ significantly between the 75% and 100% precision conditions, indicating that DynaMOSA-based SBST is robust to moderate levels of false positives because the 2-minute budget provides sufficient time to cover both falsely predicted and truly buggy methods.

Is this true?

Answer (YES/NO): NO